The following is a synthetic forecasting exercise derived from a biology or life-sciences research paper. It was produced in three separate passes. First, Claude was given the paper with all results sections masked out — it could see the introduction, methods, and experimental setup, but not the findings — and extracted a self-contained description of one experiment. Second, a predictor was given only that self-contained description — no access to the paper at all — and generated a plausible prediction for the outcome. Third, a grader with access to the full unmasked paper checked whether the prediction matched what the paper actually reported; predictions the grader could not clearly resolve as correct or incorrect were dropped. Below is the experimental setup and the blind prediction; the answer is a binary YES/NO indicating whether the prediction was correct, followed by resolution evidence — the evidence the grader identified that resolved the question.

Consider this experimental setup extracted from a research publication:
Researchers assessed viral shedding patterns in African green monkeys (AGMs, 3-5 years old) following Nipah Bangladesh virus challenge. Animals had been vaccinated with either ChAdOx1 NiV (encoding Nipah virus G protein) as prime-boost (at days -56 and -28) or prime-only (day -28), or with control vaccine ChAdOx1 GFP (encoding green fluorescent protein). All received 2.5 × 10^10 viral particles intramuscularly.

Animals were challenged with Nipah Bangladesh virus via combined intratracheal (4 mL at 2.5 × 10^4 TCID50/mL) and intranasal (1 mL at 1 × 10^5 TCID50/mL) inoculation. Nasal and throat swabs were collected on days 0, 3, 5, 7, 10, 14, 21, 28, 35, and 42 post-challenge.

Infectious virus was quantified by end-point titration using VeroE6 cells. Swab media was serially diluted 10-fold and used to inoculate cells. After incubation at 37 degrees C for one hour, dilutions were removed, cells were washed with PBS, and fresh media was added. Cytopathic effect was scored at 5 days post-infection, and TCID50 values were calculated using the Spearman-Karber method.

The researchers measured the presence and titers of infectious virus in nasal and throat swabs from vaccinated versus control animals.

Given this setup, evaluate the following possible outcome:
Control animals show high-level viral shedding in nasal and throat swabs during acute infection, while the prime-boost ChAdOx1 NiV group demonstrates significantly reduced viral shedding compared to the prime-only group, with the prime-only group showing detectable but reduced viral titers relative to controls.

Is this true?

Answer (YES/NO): NO